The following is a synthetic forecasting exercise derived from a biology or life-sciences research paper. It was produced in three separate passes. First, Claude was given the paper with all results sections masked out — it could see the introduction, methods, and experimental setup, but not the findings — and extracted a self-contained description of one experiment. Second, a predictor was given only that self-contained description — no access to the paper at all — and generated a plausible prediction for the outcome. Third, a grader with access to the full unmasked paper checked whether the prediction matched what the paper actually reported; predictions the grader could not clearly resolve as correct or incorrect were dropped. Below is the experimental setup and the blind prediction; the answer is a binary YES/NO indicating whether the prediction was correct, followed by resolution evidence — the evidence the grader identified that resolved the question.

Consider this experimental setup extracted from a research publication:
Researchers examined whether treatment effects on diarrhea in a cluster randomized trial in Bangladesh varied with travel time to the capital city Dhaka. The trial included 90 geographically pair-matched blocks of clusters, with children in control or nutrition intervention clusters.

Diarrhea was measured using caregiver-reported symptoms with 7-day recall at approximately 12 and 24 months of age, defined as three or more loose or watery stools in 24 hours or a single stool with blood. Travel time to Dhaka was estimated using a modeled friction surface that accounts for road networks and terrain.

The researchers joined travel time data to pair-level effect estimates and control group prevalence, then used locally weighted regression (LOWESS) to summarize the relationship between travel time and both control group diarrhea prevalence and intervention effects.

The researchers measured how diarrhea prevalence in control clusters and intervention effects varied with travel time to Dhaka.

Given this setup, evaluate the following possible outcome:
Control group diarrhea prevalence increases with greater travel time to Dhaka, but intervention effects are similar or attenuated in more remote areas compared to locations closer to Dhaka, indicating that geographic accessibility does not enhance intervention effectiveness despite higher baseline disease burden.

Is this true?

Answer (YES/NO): NO